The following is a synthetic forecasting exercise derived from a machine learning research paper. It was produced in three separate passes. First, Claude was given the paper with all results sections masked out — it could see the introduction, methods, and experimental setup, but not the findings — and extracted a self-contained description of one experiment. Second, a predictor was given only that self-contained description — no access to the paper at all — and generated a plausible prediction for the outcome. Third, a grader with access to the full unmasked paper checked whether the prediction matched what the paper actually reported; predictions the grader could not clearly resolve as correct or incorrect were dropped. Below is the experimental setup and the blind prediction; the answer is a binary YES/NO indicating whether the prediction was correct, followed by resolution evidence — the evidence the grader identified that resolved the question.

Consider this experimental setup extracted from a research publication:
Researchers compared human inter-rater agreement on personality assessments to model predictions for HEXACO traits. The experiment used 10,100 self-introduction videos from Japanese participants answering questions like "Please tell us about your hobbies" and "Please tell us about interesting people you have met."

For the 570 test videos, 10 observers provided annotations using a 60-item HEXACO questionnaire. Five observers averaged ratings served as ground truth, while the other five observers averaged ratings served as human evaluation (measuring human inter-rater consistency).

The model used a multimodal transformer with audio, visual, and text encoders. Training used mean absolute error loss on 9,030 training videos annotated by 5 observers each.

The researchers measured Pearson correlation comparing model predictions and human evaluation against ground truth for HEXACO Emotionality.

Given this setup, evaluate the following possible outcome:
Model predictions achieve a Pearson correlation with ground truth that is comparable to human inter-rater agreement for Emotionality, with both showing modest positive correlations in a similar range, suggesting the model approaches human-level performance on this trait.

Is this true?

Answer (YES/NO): NO